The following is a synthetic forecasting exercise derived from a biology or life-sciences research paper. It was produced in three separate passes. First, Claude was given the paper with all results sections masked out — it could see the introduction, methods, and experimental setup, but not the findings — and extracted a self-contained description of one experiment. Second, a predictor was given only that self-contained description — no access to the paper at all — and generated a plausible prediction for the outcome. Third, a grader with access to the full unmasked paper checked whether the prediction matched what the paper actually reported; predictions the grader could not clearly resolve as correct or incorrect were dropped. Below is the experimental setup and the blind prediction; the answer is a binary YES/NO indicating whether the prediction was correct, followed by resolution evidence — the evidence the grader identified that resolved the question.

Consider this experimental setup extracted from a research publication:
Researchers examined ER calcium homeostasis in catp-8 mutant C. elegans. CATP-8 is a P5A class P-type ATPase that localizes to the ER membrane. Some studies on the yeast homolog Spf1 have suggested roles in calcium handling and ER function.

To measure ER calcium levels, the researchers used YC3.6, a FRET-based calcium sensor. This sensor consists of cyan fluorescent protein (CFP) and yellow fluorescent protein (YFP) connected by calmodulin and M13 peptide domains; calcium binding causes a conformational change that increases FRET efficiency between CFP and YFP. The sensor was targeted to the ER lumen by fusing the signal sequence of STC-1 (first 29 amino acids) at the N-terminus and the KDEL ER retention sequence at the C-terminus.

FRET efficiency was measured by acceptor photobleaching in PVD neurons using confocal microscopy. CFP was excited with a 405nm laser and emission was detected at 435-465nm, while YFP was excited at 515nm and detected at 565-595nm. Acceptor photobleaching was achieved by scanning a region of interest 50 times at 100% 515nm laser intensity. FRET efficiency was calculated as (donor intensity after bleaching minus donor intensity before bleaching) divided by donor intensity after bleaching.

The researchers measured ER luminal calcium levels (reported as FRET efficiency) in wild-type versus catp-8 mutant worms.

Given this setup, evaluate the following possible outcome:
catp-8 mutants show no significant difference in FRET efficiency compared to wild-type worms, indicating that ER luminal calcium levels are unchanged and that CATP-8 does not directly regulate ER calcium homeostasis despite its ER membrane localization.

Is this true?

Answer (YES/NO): YES